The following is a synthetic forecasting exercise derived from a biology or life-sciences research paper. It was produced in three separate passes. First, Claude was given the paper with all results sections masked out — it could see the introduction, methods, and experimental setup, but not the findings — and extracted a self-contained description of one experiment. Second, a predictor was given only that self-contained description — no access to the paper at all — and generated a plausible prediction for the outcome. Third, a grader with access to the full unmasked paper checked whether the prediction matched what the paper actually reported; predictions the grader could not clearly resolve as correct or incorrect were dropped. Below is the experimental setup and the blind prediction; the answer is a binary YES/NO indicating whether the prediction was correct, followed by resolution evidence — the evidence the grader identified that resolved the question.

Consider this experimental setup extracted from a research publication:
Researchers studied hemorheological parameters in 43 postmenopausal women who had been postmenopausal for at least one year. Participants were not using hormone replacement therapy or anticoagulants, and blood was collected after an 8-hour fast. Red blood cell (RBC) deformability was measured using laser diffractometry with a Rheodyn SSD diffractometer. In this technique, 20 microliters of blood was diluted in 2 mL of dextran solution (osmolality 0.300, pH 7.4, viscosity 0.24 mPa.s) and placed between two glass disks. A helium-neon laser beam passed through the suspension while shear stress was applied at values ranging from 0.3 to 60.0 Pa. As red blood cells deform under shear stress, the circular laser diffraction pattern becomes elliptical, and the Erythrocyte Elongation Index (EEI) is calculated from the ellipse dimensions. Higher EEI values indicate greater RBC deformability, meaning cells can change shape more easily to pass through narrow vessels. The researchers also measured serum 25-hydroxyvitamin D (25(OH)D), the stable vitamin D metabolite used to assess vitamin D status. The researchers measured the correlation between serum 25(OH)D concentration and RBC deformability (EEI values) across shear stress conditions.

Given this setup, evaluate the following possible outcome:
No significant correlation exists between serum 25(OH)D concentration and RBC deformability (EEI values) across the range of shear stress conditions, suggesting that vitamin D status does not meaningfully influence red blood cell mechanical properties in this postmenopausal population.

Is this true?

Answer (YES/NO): NO